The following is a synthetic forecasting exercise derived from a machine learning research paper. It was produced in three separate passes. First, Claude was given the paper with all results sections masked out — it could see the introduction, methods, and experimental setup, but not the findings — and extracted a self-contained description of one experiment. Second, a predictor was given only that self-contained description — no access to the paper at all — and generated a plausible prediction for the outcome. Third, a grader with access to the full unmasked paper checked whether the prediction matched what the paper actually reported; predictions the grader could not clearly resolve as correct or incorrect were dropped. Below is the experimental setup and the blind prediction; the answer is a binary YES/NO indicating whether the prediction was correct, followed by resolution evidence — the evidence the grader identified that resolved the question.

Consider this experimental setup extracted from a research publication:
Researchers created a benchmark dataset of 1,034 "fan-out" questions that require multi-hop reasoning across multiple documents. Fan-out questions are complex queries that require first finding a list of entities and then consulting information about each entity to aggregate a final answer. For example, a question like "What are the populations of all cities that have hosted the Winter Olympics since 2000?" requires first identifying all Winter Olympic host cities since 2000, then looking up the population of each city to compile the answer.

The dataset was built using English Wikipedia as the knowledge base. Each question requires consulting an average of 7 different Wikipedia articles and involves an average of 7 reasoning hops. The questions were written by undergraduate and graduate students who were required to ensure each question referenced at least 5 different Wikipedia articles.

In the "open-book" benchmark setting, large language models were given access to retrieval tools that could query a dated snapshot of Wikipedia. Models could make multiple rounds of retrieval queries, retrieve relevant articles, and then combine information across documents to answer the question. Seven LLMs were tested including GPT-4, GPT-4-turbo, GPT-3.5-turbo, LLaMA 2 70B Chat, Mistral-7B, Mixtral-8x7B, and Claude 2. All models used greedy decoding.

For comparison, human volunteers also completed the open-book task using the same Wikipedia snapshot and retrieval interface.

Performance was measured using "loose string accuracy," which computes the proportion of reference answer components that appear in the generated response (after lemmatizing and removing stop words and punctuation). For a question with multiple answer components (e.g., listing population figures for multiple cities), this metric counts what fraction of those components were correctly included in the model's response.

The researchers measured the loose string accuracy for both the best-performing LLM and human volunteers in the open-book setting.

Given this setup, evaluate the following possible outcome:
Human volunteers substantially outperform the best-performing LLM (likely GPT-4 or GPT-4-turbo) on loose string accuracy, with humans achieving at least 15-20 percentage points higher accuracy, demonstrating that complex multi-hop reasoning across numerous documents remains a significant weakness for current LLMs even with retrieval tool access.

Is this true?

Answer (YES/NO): YES